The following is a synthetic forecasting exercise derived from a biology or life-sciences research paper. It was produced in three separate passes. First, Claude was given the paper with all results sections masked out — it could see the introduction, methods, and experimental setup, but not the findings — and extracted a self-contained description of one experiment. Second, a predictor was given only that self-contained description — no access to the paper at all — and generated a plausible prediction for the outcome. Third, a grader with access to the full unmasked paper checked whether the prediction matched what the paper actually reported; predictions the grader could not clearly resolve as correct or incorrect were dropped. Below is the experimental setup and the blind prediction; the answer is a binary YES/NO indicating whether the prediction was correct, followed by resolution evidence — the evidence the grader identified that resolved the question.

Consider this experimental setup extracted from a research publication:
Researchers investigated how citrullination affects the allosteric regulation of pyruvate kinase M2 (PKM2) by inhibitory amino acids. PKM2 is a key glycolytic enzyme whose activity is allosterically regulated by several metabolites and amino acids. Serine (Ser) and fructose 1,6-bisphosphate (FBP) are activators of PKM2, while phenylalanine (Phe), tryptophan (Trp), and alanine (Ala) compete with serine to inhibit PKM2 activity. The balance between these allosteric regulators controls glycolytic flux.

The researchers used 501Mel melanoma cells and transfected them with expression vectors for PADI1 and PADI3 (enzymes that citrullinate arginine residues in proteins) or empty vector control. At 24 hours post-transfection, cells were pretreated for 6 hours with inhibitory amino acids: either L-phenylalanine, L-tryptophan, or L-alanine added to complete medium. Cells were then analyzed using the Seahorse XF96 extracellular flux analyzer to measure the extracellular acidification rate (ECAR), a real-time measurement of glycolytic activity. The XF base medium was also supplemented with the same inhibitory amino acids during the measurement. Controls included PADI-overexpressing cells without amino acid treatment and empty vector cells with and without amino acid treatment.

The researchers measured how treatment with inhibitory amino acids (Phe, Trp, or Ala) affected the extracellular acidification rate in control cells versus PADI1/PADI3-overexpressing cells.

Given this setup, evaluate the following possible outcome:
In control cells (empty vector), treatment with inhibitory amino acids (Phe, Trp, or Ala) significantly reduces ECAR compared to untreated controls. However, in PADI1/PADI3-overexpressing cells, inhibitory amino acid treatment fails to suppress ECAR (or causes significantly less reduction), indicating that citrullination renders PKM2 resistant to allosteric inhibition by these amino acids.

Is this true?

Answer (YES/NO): YES